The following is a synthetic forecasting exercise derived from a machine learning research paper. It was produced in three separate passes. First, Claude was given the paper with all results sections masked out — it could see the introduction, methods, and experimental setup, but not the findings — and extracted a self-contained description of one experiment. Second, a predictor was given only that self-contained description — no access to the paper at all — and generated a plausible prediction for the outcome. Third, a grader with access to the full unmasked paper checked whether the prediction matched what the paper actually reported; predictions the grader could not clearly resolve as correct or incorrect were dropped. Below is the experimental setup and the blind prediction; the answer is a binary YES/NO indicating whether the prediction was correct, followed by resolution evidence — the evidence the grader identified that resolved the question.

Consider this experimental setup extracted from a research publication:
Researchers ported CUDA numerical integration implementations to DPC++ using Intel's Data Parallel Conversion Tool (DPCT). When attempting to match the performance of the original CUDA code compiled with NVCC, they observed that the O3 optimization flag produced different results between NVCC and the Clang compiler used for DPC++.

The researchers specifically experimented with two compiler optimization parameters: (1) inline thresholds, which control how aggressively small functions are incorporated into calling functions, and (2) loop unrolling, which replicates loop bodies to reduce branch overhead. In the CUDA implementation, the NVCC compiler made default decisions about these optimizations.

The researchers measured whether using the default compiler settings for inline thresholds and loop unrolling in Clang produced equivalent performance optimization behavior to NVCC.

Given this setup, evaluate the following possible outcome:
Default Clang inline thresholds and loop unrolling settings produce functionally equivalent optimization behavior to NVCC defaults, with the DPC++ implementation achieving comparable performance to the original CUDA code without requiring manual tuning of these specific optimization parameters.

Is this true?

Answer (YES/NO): NO